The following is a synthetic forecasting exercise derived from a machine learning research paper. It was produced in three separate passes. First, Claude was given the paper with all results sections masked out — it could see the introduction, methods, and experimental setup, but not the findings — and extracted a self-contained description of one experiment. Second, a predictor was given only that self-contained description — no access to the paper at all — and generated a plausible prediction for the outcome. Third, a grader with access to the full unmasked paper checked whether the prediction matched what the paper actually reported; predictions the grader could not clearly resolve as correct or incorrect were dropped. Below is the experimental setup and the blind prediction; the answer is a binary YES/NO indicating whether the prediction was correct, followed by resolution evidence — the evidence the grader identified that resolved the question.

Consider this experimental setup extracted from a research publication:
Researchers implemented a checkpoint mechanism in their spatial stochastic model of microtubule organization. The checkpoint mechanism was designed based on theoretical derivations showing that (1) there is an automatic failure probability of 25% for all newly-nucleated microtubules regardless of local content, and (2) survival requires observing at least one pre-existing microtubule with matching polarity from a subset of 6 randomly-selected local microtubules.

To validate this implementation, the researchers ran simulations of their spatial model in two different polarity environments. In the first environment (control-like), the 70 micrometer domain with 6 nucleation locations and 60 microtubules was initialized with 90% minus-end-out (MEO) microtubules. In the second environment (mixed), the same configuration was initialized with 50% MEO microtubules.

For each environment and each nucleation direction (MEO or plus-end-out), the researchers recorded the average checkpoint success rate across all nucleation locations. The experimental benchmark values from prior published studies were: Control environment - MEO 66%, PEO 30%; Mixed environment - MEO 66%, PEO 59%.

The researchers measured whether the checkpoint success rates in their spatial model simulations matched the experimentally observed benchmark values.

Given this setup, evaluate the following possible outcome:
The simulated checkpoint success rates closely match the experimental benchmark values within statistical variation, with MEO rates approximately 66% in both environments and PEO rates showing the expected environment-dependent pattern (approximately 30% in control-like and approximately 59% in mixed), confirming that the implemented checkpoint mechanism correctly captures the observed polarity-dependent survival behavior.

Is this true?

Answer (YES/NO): YES